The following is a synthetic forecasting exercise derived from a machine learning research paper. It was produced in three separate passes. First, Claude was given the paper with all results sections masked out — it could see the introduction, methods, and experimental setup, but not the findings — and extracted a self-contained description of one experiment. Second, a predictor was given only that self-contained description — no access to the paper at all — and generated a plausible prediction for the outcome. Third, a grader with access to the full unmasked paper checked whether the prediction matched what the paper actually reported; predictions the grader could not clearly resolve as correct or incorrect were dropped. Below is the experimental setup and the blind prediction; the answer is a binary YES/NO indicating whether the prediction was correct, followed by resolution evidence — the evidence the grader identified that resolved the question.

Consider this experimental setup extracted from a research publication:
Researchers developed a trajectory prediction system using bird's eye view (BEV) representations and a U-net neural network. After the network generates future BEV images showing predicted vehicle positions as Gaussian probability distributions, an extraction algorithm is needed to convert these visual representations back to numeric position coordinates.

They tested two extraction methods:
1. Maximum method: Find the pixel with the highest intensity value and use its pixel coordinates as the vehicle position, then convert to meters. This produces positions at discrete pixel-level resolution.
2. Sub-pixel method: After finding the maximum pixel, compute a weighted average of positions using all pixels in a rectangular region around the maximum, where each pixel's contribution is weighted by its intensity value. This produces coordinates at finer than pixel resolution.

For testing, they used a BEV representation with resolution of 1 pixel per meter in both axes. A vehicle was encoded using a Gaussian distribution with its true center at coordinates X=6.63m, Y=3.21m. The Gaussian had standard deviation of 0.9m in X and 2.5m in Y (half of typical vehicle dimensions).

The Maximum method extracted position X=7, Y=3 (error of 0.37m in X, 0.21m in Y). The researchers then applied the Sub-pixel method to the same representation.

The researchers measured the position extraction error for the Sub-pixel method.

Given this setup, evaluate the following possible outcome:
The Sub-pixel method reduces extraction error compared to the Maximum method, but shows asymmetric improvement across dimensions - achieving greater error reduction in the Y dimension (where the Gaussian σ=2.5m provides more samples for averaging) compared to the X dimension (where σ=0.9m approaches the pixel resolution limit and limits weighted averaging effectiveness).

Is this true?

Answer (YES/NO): YES